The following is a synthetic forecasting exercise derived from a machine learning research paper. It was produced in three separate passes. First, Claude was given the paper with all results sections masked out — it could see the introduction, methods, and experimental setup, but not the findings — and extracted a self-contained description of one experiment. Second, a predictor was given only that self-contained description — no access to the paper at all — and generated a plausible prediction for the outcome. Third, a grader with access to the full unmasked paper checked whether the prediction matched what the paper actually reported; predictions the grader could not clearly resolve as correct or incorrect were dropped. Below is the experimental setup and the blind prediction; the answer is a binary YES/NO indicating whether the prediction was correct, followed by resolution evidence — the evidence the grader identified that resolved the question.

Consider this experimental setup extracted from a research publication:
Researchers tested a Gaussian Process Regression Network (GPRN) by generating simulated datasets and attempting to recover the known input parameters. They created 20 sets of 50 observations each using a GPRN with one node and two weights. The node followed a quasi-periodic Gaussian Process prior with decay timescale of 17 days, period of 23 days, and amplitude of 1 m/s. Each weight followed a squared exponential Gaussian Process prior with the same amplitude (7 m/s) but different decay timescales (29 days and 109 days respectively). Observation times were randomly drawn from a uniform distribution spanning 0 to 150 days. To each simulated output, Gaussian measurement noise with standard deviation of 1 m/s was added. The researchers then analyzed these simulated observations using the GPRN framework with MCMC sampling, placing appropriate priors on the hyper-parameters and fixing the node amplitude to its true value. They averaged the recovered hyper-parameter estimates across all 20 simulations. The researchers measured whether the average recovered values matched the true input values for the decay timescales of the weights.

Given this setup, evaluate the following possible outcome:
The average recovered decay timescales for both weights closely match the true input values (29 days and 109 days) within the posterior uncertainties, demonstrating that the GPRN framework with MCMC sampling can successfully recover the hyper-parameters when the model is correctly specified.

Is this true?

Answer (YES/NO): NO